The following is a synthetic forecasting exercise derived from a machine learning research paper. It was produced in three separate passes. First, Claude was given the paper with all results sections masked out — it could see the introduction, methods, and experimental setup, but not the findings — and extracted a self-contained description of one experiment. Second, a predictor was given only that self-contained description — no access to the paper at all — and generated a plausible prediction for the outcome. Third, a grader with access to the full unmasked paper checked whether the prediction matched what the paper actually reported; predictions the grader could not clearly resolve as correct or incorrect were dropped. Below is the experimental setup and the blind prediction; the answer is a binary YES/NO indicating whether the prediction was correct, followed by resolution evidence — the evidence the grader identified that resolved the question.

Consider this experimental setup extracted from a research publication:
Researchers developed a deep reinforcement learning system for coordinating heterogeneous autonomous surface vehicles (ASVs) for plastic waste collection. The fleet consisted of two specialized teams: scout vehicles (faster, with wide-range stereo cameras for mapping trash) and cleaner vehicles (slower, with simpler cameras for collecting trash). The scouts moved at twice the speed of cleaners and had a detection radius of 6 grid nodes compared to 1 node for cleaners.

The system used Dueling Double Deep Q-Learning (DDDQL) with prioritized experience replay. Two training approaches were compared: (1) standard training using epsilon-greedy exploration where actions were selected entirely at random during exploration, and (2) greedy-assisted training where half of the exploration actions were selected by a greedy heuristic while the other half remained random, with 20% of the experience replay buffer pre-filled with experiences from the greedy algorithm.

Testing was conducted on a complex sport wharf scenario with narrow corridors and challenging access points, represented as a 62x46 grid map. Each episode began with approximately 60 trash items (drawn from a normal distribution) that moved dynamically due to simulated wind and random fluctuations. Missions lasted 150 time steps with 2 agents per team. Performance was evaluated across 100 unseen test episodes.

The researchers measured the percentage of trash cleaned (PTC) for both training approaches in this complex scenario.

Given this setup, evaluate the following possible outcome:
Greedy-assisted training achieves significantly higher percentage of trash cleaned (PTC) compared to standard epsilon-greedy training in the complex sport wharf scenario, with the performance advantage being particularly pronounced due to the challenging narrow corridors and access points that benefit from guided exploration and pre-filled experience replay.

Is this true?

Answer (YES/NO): YES